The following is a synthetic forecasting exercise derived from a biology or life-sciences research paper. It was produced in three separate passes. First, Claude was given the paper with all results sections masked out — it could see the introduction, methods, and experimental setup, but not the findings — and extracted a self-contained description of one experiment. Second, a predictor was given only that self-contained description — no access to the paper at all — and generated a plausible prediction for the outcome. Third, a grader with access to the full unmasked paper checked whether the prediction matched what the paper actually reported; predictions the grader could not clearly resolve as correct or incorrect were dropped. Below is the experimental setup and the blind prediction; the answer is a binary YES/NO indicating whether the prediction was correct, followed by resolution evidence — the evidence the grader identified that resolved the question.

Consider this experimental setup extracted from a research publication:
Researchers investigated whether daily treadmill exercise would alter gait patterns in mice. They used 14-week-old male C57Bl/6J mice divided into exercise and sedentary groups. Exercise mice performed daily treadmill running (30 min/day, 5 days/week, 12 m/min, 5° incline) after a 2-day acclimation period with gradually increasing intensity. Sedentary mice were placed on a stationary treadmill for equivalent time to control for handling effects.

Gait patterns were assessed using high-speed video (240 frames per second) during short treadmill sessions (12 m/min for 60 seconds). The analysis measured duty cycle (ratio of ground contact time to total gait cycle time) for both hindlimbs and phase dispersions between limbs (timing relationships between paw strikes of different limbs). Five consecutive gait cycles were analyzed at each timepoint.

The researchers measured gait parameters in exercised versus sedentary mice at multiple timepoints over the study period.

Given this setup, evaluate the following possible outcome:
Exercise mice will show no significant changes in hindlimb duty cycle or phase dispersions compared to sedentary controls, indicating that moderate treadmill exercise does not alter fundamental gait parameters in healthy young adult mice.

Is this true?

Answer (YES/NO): NO